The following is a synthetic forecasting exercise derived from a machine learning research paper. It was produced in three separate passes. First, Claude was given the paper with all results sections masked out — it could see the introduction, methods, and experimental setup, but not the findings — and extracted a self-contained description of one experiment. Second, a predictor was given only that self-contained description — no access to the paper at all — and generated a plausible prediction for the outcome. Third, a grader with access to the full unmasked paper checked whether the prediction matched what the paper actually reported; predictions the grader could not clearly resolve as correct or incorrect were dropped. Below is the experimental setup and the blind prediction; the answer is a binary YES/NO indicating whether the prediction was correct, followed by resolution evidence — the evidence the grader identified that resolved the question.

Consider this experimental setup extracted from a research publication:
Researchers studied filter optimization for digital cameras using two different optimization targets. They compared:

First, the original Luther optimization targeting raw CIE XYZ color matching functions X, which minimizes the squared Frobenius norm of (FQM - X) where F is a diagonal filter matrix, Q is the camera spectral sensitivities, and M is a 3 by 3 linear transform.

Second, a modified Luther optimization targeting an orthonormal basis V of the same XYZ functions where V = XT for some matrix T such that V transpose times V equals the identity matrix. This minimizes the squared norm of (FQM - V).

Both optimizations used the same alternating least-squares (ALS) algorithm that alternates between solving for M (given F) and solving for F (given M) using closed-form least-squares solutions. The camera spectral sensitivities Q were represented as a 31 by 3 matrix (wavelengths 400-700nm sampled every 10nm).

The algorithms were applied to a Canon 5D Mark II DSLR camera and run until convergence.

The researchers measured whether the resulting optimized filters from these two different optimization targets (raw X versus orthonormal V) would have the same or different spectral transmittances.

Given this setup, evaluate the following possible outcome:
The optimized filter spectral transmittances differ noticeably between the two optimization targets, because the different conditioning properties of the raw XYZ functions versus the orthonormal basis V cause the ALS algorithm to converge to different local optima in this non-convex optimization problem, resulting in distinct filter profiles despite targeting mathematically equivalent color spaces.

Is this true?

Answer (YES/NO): YES